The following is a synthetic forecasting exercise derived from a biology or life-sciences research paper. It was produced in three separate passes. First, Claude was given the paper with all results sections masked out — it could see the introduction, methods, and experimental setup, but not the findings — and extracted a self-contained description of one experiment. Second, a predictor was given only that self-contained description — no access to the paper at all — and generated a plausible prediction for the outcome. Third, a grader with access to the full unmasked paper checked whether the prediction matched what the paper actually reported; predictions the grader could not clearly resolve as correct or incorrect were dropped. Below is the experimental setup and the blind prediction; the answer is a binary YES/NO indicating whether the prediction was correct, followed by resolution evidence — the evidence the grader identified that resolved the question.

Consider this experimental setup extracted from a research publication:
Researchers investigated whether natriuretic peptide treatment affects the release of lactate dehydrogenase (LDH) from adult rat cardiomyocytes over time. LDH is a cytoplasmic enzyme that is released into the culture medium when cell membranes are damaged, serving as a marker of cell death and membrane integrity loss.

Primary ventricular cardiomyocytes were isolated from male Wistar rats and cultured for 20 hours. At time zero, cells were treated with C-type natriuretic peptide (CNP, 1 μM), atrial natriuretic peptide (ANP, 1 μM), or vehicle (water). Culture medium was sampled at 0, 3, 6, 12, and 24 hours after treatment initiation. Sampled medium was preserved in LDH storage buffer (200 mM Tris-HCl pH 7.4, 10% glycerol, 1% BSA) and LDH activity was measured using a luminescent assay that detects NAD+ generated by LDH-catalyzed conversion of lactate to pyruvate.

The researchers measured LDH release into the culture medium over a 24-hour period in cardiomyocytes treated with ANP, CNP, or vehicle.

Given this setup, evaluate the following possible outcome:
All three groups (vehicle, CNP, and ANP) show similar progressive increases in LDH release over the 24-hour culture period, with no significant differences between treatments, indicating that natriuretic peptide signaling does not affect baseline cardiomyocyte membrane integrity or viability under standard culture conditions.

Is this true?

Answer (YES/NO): NO